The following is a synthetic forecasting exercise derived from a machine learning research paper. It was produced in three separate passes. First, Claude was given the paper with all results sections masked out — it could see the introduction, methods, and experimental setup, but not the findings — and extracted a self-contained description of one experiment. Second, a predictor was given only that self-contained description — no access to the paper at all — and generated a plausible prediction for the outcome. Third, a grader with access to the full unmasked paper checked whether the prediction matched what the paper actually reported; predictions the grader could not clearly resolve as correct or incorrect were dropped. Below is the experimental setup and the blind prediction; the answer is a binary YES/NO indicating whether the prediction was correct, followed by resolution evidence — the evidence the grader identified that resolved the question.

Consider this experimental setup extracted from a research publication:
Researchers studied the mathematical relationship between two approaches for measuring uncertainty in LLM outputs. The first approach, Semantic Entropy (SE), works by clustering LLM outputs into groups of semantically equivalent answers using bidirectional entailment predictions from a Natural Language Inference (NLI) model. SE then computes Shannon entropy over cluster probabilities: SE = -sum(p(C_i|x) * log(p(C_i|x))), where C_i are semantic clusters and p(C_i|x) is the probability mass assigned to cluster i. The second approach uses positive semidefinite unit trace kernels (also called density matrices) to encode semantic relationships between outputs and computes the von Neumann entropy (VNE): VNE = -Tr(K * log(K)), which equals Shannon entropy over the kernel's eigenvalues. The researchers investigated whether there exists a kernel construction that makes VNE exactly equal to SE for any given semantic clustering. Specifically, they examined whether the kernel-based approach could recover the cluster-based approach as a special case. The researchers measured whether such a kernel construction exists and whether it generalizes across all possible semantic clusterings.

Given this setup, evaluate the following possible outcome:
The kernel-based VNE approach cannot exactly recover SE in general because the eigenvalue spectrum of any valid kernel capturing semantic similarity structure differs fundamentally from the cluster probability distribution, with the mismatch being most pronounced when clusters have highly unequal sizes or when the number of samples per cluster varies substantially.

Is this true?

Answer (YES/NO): NO